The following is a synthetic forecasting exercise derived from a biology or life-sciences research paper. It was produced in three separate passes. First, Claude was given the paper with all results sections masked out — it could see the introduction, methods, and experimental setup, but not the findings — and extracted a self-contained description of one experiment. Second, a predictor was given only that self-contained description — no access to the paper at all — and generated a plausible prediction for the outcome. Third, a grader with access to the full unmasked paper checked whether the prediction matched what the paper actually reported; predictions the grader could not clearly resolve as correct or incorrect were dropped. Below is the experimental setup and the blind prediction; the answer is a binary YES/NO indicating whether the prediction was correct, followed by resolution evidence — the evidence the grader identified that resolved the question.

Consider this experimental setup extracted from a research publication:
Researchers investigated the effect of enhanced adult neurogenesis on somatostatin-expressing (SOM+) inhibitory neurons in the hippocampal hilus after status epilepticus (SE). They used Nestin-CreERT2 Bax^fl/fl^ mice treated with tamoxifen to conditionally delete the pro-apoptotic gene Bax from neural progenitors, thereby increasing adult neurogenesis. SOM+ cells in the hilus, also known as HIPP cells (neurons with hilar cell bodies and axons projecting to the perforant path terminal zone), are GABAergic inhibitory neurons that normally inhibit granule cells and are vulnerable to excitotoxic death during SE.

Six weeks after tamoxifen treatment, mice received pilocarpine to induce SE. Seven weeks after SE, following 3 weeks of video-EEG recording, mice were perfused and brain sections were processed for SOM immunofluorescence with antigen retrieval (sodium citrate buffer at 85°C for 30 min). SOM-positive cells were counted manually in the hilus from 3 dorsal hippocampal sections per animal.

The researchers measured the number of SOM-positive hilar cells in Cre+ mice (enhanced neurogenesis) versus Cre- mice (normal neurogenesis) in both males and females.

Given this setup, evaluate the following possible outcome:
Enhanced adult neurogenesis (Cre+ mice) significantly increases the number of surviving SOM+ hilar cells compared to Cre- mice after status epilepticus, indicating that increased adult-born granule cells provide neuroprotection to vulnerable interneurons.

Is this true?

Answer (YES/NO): YES